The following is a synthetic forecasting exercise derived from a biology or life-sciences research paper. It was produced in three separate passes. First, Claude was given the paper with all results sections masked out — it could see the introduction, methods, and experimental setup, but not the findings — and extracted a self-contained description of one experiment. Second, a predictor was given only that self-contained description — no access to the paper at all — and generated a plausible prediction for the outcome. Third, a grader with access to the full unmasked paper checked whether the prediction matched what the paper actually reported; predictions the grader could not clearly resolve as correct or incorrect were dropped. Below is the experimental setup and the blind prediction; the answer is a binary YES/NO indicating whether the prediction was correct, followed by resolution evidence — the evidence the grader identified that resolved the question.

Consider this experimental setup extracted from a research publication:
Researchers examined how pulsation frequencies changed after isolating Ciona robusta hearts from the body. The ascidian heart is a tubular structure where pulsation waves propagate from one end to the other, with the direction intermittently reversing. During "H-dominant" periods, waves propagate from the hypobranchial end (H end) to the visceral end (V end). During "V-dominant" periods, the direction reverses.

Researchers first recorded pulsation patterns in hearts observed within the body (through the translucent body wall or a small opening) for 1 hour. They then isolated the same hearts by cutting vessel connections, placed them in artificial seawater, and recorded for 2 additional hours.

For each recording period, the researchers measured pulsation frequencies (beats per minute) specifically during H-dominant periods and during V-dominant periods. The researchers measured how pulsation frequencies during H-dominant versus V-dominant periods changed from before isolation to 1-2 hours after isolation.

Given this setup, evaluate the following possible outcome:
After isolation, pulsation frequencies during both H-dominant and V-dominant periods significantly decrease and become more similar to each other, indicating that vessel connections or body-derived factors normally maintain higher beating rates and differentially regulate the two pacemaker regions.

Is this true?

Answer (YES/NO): YES